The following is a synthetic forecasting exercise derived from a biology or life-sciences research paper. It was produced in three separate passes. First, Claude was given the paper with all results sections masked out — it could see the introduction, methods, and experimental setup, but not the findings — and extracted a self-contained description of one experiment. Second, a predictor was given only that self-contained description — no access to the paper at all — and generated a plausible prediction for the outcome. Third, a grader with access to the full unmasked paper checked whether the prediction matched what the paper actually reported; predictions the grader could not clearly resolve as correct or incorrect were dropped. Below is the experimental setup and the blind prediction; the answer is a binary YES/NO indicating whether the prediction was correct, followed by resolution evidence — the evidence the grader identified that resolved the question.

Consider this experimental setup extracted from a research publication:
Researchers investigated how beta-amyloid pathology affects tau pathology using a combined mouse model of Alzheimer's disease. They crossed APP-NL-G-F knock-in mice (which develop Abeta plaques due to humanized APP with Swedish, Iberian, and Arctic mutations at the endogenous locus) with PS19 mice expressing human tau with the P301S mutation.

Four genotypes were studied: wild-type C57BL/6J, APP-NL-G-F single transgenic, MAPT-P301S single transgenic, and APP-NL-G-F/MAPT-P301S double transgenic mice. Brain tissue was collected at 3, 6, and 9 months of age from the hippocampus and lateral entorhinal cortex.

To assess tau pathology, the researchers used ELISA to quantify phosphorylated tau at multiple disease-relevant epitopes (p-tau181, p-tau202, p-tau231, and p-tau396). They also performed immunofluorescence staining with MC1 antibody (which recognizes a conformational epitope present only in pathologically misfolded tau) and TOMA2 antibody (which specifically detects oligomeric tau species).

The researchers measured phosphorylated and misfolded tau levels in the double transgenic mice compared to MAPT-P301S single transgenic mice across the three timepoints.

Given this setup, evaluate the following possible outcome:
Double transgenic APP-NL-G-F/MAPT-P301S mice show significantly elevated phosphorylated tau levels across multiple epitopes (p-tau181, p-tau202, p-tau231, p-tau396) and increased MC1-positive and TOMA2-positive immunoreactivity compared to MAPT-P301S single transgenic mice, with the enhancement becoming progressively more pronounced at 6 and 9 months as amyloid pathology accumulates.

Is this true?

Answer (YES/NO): YES